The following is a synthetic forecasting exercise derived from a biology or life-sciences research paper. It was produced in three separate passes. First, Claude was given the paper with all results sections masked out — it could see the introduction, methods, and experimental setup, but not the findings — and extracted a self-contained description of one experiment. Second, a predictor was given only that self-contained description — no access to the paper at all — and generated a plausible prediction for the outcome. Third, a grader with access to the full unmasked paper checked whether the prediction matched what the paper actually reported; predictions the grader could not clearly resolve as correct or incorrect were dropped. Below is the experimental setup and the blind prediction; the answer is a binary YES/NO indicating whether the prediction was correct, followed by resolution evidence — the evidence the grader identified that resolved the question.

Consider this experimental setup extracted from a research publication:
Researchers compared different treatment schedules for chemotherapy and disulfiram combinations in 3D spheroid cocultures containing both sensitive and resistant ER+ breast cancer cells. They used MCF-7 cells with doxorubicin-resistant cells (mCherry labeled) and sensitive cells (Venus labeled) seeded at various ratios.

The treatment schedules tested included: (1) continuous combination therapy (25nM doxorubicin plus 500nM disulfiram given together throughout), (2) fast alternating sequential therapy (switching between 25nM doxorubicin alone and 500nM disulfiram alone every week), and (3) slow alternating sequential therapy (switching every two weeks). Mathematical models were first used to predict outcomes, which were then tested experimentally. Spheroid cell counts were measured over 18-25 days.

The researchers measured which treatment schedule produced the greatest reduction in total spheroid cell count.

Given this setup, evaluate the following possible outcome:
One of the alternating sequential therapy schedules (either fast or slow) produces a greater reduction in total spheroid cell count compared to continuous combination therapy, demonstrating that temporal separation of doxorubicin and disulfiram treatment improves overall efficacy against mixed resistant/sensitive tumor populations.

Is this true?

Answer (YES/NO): NO